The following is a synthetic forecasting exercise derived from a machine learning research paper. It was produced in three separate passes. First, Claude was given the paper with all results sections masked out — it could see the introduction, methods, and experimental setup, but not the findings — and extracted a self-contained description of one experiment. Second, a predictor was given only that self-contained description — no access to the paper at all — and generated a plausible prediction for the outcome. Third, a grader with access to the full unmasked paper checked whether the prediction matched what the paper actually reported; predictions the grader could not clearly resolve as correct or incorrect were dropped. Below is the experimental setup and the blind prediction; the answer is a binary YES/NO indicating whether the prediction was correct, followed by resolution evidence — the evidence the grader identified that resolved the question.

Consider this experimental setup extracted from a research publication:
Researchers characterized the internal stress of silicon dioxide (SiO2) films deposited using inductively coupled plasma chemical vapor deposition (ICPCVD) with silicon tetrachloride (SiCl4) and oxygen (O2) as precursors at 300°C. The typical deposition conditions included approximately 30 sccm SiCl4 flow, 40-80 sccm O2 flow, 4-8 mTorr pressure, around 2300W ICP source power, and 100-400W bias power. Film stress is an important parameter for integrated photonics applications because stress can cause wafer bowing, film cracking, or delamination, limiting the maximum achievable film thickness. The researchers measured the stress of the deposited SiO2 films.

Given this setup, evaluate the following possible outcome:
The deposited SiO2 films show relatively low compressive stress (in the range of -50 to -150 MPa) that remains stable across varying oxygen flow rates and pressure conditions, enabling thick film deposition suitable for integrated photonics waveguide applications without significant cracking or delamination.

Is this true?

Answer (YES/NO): NO